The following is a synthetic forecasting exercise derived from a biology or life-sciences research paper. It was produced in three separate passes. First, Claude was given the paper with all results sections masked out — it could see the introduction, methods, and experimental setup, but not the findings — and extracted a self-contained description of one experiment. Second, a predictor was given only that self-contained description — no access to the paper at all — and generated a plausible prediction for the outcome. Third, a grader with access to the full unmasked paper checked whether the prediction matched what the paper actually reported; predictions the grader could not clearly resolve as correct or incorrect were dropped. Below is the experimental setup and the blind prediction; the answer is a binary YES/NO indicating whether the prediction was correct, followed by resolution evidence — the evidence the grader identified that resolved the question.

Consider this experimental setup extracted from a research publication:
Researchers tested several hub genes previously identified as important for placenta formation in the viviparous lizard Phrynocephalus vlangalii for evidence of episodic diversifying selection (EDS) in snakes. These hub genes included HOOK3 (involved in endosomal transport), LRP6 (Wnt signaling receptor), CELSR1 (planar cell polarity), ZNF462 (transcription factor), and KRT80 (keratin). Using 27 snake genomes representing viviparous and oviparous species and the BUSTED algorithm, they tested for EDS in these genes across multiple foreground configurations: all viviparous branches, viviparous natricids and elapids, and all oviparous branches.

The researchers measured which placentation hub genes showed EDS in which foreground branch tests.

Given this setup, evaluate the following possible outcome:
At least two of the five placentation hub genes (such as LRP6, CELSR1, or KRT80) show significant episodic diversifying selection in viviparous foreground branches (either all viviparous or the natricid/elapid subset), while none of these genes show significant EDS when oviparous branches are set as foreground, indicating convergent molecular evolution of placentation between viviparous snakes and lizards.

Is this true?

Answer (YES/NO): NO